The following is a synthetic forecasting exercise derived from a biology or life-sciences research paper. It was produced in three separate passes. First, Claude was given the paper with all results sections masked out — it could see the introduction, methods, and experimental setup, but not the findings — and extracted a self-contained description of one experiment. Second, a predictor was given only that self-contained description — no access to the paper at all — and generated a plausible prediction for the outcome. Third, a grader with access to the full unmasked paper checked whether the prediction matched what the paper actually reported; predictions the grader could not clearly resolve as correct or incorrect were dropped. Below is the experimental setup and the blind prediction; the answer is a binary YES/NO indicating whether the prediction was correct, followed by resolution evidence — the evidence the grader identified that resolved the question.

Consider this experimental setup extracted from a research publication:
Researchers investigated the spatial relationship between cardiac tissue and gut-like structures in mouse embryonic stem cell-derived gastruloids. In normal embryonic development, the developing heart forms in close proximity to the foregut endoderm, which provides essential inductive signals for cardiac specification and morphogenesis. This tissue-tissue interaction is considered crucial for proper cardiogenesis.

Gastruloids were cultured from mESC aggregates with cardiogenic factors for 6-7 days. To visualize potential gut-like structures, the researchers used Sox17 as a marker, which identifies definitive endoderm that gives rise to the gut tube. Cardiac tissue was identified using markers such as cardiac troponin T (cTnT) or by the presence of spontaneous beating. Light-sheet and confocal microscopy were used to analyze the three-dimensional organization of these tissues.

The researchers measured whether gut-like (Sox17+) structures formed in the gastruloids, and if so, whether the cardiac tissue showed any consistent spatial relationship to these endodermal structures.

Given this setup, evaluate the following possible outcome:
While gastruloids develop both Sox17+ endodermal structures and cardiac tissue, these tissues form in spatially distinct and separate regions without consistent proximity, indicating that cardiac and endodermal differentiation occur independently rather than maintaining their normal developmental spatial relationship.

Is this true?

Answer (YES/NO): NO